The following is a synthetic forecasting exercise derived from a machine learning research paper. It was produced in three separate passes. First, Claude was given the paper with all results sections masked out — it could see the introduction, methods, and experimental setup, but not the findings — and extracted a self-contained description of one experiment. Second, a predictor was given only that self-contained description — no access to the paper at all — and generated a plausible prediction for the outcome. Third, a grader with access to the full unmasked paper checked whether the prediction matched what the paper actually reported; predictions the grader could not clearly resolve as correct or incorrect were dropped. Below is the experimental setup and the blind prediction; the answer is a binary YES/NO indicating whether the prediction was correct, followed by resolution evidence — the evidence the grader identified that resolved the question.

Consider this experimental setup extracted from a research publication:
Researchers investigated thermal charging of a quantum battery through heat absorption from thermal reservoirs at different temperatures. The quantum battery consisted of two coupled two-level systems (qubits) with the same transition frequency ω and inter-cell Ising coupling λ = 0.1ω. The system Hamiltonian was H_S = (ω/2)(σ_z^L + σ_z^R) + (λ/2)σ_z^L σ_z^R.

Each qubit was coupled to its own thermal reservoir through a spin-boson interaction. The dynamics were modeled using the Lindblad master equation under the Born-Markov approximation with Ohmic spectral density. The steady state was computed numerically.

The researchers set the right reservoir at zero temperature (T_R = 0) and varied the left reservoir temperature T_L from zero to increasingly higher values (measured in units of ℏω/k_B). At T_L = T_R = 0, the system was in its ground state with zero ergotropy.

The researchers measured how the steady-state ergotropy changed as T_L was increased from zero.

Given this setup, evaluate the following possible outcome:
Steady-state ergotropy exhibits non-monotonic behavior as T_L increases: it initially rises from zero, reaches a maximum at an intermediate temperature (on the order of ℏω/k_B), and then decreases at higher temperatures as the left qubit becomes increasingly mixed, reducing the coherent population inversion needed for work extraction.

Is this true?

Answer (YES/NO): NO